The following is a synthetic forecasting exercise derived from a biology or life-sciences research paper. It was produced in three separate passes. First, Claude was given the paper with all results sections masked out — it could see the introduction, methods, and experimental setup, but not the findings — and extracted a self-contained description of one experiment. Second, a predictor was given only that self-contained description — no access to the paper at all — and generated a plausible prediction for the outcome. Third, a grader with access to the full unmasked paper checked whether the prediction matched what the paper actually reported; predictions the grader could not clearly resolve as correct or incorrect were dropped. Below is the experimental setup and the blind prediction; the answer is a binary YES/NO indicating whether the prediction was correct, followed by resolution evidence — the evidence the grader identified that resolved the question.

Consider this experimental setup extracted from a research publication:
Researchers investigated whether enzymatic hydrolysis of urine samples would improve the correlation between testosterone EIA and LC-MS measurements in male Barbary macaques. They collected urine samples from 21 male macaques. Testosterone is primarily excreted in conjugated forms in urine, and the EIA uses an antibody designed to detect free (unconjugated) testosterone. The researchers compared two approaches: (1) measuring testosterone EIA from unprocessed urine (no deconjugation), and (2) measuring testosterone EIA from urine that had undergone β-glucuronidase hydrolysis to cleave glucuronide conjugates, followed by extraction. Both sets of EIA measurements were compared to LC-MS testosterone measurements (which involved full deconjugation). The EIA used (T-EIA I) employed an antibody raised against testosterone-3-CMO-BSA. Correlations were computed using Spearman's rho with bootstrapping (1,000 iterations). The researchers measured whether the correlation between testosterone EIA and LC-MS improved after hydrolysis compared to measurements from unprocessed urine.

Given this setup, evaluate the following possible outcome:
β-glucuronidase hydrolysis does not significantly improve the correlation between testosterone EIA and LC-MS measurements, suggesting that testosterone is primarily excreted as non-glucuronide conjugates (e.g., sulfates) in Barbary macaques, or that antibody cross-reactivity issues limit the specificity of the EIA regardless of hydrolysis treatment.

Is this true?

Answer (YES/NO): NO